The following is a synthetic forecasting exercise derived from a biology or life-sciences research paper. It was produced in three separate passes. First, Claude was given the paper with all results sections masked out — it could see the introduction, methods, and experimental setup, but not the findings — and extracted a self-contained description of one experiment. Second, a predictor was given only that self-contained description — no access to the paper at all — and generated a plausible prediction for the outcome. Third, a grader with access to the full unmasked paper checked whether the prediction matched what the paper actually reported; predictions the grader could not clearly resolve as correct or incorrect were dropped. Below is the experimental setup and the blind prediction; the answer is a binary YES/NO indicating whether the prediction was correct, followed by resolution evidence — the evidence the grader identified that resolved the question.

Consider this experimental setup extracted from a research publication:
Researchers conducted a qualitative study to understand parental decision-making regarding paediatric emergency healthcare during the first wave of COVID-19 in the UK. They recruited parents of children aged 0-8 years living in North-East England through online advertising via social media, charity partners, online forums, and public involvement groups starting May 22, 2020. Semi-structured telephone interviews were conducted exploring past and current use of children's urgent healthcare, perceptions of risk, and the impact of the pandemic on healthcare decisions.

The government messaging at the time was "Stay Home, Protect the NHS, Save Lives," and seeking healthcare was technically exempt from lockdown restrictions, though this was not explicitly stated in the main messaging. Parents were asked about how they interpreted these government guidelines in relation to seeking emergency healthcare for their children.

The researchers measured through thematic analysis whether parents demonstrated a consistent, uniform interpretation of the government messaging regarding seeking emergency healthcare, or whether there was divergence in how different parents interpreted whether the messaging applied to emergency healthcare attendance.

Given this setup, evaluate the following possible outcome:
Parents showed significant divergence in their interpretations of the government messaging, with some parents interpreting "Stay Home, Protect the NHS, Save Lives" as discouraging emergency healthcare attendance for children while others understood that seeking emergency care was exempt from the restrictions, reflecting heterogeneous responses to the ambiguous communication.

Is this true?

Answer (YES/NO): YES